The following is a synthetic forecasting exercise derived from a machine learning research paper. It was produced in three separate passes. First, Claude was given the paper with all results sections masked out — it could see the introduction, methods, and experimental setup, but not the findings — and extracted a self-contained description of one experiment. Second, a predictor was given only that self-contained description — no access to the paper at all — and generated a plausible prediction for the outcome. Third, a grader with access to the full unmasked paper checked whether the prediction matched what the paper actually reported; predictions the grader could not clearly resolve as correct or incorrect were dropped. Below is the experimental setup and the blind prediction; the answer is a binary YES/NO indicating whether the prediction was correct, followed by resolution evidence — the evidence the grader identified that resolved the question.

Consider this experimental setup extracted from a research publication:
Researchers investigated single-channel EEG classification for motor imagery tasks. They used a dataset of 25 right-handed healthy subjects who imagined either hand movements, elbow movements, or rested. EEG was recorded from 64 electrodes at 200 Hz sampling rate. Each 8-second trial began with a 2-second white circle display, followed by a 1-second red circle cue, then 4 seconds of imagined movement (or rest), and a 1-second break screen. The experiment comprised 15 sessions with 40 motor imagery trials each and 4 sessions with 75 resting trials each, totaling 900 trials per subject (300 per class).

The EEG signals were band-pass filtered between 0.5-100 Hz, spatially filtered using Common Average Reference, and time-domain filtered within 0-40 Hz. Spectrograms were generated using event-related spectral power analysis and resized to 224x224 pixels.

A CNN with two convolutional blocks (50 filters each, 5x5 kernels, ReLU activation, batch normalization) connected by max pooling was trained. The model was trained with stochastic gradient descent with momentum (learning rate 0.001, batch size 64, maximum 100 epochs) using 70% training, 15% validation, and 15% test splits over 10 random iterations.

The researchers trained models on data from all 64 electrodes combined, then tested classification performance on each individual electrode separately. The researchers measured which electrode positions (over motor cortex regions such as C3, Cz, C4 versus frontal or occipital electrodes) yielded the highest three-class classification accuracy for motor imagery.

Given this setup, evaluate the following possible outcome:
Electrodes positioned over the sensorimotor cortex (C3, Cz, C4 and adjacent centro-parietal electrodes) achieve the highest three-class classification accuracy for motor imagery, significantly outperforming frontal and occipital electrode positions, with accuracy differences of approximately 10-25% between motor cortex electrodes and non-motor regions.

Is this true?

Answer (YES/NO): NO